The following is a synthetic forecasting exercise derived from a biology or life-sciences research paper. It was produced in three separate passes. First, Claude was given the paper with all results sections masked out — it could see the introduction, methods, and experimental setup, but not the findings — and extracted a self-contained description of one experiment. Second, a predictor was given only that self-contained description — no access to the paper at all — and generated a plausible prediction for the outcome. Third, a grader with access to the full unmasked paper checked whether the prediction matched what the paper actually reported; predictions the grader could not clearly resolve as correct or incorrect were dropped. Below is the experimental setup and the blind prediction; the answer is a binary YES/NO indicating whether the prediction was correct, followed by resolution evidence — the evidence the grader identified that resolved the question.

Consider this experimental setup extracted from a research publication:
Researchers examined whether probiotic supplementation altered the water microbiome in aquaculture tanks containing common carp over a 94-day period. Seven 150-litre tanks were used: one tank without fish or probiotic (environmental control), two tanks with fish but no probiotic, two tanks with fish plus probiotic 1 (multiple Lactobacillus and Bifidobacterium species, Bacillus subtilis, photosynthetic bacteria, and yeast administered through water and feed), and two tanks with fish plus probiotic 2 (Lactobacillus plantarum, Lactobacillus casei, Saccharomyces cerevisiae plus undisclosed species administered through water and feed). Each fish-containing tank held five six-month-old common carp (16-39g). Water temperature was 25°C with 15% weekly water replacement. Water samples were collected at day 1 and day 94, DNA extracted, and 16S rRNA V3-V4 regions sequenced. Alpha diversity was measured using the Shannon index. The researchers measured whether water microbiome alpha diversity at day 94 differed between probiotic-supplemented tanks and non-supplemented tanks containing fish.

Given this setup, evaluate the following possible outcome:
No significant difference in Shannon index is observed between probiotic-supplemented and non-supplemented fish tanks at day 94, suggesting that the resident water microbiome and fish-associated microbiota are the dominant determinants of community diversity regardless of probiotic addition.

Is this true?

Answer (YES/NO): NO